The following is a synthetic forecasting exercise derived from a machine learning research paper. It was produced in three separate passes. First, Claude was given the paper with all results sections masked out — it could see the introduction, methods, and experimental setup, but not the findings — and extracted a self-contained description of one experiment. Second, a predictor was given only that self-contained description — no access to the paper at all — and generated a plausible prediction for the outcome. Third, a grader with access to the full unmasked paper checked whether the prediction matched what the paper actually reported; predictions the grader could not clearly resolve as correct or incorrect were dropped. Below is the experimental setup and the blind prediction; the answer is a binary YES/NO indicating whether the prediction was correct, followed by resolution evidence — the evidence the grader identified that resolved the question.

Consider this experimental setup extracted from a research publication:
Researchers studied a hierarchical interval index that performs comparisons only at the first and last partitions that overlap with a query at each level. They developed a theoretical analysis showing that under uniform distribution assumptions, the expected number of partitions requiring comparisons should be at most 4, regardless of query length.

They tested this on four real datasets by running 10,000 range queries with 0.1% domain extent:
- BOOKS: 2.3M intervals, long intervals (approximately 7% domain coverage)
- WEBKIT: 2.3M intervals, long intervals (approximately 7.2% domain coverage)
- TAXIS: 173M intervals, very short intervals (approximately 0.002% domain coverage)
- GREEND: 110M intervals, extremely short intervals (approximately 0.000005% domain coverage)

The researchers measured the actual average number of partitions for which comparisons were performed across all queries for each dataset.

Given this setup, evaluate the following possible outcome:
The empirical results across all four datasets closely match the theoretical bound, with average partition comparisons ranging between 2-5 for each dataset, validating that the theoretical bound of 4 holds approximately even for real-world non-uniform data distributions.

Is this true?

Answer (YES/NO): YES